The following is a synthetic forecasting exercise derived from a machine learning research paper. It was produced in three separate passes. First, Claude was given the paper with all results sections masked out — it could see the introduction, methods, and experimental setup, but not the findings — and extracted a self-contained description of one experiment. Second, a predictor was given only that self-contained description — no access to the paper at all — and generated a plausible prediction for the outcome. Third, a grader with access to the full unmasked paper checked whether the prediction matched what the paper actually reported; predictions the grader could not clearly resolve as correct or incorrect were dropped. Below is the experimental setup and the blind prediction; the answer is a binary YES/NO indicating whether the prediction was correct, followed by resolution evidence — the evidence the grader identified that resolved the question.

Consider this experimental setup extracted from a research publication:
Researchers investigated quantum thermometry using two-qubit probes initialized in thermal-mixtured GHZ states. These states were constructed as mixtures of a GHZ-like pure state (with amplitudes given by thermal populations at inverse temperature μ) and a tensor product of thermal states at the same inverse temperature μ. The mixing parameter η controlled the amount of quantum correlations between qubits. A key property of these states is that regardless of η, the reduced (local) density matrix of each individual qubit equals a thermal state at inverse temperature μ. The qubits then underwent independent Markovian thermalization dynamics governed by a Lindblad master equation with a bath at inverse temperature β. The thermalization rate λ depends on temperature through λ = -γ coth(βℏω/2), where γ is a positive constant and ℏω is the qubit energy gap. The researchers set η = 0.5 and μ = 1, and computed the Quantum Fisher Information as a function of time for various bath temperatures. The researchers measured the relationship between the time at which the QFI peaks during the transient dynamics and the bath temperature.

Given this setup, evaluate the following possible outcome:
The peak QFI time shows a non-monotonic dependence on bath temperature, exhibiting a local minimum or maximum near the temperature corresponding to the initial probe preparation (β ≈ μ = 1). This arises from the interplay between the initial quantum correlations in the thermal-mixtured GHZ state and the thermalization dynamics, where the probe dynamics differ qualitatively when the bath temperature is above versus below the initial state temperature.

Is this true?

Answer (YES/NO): NO